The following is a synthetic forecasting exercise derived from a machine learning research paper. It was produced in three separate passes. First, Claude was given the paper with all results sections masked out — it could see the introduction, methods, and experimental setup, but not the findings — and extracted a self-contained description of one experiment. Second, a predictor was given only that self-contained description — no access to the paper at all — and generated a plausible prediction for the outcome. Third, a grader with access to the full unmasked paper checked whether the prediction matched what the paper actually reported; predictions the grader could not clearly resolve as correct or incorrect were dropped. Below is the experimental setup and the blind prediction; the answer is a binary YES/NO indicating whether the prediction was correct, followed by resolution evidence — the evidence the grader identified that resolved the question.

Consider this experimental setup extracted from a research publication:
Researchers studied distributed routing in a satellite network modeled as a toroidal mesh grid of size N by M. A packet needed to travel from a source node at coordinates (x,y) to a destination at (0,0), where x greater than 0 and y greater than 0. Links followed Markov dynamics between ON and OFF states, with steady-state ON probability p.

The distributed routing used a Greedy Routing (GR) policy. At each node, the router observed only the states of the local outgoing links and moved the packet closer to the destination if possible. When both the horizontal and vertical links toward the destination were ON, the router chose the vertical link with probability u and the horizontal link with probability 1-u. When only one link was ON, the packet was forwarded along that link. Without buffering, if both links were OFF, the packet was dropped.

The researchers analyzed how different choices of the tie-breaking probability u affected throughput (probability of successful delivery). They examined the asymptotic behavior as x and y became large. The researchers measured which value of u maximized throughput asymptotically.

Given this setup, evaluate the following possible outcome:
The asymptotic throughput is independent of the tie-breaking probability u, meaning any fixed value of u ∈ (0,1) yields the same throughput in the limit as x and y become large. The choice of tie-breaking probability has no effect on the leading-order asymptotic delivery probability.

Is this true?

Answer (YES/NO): NO